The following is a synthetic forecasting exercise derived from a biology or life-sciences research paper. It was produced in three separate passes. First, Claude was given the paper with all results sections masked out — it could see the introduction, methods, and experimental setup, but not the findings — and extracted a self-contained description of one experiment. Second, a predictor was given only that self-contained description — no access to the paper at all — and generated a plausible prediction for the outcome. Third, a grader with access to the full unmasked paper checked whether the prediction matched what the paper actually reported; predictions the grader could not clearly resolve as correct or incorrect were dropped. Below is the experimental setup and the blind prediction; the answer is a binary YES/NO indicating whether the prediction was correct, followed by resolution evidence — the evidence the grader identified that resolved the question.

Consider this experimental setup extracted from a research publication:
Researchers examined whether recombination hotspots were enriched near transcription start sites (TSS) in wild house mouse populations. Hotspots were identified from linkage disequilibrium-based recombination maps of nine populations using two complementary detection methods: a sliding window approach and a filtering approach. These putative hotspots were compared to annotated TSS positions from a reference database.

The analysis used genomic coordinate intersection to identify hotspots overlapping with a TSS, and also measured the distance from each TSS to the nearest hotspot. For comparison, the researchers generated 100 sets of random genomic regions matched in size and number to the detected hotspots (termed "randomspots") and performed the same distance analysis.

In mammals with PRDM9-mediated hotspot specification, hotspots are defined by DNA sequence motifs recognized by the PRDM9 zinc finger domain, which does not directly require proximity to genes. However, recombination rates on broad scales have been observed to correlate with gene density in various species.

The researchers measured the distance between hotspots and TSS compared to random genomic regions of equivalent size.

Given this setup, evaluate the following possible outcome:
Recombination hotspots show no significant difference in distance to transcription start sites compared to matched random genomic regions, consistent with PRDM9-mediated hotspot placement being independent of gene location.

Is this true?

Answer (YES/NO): NO